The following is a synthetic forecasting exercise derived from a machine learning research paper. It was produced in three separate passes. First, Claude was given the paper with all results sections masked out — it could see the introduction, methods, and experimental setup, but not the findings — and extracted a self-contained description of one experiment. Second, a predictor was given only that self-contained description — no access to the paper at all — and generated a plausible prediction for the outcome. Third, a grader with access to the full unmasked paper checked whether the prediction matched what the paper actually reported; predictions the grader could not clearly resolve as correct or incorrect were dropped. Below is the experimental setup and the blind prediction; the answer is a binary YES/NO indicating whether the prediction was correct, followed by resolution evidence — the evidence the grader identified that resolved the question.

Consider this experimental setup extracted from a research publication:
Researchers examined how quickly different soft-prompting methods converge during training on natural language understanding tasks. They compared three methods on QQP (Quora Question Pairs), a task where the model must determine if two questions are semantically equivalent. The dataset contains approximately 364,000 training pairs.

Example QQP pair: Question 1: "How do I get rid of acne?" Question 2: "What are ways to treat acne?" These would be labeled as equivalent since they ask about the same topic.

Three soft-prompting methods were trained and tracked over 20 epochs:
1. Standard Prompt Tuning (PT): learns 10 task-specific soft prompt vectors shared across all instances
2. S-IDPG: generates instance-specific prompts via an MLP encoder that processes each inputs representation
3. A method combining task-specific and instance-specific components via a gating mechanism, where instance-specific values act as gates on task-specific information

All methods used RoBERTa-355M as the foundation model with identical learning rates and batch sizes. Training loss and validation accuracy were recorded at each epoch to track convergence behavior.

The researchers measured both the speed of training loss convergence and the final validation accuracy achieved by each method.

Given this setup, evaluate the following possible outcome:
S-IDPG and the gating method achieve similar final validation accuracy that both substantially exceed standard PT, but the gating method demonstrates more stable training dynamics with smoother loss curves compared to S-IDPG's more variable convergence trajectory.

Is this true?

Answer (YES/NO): NO